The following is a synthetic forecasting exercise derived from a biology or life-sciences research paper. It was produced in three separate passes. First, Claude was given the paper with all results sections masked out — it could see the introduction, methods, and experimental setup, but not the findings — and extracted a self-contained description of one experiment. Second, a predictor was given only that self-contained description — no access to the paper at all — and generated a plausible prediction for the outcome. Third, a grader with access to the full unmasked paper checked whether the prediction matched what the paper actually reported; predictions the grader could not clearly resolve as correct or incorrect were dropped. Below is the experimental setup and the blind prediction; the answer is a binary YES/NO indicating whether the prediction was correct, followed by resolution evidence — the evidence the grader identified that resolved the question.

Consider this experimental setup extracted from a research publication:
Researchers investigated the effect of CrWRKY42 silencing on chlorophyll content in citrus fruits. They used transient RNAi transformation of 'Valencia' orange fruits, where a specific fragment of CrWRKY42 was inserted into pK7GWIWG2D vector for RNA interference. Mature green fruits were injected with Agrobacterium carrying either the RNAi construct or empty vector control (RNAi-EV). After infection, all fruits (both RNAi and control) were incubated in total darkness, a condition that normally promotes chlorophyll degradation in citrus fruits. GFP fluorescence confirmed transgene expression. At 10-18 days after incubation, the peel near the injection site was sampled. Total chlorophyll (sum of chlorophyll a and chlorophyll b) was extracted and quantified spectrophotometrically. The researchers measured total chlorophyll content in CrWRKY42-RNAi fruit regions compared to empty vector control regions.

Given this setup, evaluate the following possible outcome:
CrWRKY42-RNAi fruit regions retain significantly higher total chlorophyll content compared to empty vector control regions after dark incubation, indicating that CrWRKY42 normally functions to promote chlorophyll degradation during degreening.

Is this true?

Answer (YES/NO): YES